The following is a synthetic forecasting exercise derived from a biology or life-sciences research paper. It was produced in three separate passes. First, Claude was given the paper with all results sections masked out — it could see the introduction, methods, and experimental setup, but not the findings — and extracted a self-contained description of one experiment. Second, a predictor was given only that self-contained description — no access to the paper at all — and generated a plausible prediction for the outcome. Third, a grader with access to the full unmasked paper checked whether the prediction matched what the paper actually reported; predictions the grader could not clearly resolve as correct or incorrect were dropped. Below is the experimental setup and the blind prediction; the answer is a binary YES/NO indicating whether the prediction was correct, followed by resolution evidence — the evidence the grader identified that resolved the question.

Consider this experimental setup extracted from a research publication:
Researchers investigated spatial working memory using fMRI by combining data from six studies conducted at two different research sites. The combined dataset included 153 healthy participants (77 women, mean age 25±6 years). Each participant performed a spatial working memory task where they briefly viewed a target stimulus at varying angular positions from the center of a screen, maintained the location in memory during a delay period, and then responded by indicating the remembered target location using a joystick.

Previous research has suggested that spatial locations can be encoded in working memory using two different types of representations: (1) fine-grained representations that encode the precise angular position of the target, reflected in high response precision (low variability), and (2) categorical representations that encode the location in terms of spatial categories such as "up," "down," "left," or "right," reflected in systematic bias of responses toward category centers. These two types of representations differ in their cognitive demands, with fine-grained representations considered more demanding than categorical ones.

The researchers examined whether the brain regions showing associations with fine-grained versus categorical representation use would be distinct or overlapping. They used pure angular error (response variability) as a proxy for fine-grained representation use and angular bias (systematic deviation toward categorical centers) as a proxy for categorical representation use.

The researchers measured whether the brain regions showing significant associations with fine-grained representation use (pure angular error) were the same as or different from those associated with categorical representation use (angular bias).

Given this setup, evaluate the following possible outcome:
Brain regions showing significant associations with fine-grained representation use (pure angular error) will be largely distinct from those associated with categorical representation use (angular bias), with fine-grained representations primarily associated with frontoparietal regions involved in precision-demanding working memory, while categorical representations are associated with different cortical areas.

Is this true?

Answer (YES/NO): YES